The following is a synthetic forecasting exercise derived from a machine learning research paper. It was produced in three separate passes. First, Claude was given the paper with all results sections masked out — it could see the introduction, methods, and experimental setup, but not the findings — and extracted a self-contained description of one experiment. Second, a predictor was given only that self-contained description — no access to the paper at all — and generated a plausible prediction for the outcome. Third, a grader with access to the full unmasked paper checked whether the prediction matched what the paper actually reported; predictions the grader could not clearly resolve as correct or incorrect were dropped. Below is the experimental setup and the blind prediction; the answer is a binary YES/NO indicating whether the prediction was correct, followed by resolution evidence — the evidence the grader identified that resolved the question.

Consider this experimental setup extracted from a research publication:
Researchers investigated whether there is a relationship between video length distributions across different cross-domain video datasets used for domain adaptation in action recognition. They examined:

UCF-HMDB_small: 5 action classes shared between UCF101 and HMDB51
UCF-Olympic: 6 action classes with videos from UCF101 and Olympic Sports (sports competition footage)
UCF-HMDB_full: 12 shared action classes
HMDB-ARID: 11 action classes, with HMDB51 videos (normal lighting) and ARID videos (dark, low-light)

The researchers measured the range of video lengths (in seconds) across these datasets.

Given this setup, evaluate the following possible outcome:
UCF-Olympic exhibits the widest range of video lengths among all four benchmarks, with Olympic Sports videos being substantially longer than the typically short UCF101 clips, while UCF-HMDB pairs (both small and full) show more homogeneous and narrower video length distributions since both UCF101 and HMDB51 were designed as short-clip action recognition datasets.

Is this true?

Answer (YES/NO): YES